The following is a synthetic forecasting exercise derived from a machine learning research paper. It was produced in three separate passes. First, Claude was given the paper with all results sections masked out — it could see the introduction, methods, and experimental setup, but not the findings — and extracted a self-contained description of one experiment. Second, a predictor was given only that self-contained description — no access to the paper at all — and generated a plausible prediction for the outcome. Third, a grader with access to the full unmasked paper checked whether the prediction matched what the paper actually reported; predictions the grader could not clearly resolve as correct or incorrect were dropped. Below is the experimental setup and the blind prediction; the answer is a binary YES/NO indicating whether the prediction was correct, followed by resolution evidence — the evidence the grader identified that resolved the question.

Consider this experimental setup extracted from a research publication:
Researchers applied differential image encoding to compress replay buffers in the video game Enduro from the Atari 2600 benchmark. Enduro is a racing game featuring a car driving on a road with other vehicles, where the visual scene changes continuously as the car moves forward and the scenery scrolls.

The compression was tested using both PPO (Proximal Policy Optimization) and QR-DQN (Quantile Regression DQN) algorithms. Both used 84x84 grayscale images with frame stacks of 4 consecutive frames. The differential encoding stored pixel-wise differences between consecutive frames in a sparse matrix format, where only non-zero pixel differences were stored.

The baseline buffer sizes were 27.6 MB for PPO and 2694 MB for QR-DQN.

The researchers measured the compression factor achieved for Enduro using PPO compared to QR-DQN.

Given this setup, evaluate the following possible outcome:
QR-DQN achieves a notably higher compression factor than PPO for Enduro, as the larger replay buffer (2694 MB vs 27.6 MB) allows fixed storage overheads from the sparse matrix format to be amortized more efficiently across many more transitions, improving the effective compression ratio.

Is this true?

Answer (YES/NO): NO